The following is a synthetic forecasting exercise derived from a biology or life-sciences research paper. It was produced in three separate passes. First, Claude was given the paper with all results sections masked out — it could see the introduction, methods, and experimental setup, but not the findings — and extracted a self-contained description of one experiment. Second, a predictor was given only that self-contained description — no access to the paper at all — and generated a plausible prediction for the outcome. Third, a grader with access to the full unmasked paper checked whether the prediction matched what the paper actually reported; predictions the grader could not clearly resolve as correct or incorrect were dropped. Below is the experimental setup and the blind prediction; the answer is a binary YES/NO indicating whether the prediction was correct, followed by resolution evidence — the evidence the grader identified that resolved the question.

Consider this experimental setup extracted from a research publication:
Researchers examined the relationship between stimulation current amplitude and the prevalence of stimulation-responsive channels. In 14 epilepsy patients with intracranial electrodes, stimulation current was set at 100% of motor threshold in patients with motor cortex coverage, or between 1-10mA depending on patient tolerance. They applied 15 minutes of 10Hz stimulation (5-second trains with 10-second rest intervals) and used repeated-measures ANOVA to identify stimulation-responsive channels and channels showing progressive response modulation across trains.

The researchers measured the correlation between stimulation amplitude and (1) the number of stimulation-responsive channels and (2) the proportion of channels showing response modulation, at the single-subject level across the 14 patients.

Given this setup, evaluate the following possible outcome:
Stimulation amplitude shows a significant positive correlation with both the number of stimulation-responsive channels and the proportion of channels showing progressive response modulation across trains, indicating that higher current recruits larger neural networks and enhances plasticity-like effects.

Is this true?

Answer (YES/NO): YES